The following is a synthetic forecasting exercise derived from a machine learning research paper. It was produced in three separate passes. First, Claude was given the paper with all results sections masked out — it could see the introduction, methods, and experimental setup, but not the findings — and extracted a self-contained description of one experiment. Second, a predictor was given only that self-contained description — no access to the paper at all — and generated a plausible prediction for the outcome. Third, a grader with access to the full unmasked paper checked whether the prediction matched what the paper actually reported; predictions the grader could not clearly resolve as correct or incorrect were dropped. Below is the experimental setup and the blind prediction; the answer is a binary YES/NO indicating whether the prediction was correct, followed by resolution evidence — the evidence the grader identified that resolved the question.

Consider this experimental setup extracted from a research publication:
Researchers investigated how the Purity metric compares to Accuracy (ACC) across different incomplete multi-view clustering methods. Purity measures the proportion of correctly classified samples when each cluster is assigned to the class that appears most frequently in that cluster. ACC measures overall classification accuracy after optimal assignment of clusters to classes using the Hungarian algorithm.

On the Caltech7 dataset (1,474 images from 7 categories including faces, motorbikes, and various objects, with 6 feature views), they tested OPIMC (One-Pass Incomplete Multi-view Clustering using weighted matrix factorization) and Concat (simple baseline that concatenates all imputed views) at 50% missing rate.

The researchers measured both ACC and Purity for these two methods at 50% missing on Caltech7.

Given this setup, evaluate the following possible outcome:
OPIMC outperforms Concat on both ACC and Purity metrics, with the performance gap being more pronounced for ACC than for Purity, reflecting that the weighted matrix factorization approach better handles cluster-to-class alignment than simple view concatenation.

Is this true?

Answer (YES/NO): YES